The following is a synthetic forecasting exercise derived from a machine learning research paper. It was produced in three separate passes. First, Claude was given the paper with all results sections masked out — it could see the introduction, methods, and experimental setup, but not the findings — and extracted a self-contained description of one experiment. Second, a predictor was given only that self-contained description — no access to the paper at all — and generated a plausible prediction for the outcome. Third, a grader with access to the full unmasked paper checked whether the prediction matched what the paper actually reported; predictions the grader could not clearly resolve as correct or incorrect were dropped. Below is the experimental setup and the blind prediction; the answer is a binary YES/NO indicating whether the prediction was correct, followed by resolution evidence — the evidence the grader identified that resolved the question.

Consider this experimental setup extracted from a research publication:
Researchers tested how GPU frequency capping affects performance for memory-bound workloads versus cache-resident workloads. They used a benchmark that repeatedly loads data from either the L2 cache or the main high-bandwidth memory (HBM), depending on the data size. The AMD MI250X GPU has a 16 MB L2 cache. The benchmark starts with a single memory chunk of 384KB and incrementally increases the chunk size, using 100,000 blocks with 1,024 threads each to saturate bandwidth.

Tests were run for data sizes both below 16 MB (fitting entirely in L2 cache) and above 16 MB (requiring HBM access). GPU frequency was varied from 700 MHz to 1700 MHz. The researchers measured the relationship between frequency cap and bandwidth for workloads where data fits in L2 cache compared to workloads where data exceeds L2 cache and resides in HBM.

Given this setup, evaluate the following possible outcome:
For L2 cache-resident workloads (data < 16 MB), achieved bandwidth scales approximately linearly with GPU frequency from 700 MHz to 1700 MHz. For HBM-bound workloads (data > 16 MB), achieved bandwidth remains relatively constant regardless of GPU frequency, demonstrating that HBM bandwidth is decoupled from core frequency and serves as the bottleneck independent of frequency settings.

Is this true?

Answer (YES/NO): YES